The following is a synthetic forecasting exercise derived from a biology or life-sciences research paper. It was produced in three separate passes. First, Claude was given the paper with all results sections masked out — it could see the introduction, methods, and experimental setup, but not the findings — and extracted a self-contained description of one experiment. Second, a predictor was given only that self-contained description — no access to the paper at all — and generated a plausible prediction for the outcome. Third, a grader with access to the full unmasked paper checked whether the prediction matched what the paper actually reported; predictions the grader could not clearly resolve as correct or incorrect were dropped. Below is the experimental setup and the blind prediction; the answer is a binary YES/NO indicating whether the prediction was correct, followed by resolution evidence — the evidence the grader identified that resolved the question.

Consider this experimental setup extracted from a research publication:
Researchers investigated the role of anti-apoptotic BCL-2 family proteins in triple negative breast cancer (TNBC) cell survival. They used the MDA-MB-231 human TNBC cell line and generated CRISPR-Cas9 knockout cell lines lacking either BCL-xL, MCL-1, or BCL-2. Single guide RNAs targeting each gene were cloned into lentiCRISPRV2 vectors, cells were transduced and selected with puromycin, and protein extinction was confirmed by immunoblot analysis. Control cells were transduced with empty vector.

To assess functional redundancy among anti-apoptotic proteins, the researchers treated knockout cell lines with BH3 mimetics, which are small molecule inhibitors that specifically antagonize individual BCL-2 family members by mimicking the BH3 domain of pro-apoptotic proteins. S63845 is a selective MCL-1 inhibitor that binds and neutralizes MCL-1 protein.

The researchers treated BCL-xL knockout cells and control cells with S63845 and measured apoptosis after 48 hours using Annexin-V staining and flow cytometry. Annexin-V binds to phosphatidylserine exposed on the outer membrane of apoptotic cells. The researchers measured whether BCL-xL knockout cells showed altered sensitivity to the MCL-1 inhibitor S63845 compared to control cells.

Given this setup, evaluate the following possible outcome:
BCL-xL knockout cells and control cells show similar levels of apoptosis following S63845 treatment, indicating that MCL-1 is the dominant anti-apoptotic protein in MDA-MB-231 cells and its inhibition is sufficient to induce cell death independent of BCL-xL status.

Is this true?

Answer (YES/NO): NO